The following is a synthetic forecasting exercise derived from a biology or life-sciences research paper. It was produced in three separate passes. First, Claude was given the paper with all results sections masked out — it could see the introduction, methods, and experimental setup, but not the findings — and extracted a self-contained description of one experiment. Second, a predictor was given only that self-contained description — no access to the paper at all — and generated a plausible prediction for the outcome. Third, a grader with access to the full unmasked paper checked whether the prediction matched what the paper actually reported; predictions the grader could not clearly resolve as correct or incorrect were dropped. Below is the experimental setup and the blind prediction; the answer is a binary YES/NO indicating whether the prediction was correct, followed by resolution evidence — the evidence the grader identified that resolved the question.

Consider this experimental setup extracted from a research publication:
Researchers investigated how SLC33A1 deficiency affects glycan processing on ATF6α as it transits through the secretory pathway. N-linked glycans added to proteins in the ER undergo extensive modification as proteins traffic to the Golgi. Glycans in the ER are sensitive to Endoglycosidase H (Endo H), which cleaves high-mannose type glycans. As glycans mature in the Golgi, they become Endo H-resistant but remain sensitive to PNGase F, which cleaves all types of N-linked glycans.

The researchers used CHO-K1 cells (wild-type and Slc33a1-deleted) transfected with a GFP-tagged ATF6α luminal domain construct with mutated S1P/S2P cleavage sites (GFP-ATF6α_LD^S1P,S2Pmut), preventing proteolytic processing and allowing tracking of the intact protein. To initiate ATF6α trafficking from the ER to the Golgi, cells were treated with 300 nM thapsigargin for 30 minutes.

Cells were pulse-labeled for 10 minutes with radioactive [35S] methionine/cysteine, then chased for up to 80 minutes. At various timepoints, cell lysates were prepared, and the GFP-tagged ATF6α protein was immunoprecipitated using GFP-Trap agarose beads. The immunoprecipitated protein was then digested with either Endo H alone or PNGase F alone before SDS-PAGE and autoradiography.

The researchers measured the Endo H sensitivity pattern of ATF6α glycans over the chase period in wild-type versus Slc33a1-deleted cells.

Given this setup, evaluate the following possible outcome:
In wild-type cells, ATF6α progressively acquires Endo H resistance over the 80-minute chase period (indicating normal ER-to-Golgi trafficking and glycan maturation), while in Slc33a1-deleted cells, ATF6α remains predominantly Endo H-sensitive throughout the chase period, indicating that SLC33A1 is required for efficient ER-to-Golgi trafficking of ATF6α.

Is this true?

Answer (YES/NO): NO